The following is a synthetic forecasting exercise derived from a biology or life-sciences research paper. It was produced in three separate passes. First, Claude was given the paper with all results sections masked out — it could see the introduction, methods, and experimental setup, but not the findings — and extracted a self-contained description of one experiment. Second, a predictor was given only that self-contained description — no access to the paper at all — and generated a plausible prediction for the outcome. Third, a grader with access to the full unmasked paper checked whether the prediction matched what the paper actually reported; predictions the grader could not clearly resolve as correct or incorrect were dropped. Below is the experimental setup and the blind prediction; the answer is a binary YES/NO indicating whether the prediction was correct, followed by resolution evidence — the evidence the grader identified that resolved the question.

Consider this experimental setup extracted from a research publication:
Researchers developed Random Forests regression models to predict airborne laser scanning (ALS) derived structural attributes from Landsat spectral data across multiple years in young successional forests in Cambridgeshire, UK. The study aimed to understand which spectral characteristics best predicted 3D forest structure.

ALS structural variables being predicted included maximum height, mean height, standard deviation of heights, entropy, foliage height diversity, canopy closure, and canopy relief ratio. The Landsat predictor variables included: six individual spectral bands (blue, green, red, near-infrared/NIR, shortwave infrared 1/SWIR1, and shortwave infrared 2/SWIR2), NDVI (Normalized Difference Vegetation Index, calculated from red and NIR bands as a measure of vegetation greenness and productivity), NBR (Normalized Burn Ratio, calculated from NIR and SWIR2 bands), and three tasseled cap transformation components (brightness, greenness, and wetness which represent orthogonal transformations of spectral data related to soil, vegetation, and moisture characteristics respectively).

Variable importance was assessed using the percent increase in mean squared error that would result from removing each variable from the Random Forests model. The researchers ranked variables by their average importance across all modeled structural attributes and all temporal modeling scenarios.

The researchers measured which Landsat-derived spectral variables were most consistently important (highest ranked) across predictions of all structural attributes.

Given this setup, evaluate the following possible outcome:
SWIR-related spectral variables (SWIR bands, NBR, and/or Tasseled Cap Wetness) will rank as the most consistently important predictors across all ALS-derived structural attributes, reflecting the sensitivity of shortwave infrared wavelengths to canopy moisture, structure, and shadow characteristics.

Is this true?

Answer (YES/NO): NO